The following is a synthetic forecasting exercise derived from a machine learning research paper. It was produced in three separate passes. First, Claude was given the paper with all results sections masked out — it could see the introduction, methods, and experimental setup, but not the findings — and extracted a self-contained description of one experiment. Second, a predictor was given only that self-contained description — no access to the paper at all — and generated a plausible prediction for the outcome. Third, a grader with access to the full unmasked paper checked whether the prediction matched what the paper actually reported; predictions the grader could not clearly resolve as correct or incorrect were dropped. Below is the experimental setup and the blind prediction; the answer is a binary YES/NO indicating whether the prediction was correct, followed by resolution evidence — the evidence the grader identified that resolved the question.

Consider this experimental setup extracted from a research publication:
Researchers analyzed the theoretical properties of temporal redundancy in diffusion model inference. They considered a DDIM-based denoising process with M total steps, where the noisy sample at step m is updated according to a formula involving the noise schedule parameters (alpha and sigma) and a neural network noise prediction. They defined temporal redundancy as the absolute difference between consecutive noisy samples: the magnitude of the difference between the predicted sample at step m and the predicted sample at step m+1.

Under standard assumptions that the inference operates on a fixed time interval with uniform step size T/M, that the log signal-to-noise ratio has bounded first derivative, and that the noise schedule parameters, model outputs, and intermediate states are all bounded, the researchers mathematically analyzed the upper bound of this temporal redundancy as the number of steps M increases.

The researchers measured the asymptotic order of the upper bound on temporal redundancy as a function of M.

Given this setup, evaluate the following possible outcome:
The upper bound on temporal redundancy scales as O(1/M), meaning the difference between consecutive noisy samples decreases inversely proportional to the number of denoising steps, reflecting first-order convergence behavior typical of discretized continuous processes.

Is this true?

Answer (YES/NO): YES